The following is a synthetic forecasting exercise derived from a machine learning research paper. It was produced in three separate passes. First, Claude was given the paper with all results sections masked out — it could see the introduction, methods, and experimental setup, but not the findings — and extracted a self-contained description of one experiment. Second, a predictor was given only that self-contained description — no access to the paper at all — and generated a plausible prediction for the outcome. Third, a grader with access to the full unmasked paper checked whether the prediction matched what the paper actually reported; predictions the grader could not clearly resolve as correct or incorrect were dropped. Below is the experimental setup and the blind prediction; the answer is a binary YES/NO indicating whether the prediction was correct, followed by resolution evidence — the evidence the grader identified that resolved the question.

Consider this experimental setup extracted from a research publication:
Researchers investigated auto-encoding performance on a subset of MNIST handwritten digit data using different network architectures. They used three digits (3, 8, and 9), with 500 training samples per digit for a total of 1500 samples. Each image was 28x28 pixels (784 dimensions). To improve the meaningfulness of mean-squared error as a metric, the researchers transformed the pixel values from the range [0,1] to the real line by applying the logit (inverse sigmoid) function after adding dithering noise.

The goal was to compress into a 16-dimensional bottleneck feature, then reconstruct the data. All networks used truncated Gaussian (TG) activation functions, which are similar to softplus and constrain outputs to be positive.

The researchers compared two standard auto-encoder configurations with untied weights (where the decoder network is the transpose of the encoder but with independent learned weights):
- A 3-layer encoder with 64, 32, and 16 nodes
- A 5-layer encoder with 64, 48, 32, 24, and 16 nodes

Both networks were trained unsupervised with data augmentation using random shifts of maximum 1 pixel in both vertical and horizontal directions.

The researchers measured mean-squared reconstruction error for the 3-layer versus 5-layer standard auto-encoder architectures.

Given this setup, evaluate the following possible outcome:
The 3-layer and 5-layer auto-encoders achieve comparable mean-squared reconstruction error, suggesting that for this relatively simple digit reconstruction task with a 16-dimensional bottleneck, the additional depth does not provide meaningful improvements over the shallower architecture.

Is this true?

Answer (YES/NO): YES